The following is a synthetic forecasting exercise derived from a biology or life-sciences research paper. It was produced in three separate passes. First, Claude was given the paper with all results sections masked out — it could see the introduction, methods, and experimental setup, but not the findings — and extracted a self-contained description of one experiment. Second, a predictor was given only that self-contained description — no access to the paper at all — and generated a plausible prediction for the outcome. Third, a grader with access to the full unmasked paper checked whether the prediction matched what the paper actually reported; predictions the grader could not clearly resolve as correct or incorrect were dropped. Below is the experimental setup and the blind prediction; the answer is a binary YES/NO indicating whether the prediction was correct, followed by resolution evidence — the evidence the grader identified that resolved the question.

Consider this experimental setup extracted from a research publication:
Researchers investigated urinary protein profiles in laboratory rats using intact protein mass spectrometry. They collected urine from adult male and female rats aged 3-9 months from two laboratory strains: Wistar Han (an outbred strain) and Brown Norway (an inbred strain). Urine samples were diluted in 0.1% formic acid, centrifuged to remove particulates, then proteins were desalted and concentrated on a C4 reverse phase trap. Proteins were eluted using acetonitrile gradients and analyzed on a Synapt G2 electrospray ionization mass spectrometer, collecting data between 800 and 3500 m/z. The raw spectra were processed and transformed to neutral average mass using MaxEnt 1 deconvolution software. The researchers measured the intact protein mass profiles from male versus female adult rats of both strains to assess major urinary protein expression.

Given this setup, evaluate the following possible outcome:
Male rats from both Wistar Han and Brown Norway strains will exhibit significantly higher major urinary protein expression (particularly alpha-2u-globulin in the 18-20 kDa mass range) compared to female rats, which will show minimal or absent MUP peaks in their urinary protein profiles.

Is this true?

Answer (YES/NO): YES